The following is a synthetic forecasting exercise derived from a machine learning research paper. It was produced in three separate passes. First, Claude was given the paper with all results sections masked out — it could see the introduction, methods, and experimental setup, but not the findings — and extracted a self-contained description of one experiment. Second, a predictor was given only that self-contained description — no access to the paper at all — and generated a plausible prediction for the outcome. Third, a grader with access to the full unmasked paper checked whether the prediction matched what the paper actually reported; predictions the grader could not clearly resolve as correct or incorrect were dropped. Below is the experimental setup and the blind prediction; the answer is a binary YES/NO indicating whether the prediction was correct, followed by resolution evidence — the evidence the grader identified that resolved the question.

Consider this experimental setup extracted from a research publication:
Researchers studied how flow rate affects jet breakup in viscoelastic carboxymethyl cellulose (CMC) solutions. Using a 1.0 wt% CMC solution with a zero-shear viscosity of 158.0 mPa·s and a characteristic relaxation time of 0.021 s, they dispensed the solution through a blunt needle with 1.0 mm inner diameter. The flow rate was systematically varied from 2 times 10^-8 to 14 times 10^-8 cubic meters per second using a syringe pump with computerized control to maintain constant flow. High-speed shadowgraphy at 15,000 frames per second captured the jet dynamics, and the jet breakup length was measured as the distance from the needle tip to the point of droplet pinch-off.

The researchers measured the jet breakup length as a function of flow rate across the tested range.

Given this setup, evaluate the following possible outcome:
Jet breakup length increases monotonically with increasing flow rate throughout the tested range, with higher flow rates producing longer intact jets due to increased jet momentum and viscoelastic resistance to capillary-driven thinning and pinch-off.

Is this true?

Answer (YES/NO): YES